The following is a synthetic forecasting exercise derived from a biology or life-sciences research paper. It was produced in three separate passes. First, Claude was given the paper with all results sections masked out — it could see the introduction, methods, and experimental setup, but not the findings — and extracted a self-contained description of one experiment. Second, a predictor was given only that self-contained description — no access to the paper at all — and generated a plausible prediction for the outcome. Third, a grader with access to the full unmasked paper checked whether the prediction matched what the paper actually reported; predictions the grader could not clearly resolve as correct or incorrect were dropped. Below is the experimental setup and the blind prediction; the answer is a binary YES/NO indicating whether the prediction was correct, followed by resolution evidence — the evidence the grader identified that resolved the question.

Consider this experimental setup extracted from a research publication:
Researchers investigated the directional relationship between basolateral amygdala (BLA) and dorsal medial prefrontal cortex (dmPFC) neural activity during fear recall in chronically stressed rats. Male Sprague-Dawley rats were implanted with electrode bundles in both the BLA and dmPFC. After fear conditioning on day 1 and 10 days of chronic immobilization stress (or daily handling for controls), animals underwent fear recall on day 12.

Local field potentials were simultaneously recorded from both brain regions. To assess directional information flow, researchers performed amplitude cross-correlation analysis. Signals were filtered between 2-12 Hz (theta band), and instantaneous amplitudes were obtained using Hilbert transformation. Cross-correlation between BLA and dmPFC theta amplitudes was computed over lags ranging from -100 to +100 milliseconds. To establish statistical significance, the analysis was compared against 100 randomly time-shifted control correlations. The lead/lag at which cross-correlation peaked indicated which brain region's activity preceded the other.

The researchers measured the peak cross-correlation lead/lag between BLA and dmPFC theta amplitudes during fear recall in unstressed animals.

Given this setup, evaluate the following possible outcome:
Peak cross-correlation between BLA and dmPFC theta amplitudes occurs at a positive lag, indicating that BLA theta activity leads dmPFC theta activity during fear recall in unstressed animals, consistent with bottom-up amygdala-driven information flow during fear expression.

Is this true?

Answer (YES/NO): NO